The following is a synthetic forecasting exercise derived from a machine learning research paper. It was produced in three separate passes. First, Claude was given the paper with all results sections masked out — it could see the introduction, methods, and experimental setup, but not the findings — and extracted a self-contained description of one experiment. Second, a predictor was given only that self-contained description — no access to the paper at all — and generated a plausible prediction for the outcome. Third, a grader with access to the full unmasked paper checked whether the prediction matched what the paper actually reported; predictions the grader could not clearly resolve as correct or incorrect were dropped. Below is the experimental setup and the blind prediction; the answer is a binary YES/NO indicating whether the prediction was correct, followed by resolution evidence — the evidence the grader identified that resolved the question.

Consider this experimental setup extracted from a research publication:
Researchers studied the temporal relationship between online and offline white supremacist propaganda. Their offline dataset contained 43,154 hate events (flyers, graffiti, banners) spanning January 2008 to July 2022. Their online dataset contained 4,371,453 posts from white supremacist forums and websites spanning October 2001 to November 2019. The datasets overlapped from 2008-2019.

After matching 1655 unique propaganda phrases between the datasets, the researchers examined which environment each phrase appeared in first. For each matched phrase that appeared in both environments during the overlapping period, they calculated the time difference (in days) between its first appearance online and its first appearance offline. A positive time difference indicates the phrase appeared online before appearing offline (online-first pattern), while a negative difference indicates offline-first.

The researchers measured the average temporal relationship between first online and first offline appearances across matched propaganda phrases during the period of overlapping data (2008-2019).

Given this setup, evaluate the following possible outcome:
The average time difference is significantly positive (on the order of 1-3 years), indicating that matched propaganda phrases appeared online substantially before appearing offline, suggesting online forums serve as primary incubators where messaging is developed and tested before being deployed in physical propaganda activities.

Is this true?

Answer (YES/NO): NO